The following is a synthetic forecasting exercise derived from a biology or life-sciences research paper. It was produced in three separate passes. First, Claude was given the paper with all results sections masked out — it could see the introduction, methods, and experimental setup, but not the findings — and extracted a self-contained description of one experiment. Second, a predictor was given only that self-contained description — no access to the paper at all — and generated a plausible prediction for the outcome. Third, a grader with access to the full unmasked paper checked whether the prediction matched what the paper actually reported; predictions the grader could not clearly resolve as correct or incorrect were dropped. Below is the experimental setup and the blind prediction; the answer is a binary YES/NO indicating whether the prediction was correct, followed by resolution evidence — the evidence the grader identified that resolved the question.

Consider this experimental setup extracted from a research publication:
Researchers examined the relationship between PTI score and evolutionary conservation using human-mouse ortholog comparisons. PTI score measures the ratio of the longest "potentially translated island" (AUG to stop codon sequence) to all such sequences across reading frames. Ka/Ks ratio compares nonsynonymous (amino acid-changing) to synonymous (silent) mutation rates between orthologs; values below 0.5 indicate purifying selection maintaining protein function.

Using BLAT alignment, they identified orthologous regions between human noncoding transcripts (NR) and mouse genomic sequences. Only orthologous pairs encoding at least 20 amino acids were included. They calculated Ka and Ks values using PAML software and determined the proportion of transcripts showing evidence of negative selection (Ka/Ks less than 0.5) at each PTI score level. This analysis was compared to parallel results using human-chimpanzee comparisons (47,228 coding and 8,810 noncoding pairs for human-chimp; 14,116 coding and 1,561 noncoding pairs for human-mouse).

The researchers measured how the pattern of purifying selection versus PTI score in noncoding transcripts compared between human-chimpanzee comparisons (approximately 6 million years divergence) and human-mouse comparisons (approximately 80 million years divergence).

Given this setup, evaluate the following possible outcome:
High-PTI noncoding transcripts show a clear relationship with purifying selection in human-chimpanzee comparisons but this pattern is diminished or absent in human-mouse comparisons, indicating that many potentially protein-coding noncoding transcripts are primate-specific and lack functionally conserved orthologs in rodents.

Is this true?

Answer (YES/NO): NO